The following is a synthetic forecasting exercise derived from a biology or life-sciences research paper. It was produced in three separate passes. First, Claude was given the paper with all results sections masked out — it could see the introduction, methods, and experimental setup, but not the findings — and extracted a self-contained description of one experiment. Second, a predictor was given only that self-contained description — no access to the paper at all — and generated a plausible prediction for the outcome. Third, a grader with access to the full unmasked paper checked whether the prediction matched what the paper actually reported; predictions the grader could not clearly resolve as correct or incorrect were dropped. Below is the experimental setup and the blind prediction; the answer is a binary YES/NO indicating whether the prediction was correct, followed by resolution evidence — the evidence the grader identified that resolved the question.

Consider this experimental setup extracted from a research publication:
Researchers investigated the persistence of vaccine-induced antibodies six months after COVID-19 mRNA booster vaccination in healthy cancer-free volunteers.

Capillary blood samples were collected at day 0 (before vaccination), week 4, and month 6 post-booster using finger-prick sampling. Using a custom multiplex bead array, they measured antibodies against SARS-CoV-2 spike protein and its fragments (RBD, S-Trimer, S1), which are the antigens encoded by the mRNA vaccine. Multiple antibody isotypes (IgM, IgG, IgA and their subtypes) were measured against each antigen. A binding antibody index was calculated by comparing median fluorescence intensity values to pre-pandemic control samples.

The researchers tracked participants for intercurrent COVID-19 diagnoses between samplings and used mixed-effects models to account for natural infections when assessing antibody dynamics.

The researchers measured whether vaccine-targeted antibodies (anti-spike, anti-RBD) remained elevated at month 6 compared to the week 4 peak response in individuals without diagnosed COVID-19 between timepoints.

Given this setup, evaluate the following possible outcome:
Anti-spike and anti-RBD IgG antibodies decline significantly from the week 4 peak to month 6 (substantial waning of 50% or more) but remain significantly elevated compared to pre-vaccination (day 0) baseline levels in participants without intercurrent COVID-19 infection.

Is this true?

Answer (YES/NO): NO